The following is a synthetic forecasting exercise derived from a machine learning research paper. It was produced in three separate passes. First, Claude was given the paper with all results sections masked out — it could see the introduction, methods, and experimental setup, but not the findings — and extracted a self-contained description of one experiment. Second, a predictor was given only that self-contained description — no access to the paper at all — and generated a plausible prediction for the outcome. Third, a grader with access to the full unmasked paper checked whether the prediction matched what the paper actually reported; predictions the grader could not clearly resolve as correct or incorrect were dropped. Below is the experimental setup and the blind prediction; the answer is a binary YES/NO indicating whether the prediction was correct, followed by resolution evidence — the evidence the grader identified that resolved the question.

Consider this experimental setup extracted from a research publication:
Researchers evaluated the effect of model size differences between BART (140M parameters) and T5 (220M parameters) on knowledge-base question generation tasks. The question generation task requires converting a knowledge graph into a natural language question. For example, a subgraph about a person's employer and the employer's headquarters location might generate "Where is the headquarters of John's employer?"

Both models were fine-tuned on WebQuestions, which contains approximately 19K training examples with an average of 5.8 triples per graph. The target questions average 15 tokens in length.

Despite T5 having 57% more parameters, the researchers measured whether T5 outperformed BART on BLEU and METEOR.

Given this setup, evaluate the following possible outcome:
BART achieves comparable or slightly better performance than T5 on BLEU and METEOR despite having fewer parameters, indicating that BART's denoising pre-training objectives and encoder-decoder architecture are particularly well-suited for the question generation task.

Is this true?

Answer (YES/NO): YES